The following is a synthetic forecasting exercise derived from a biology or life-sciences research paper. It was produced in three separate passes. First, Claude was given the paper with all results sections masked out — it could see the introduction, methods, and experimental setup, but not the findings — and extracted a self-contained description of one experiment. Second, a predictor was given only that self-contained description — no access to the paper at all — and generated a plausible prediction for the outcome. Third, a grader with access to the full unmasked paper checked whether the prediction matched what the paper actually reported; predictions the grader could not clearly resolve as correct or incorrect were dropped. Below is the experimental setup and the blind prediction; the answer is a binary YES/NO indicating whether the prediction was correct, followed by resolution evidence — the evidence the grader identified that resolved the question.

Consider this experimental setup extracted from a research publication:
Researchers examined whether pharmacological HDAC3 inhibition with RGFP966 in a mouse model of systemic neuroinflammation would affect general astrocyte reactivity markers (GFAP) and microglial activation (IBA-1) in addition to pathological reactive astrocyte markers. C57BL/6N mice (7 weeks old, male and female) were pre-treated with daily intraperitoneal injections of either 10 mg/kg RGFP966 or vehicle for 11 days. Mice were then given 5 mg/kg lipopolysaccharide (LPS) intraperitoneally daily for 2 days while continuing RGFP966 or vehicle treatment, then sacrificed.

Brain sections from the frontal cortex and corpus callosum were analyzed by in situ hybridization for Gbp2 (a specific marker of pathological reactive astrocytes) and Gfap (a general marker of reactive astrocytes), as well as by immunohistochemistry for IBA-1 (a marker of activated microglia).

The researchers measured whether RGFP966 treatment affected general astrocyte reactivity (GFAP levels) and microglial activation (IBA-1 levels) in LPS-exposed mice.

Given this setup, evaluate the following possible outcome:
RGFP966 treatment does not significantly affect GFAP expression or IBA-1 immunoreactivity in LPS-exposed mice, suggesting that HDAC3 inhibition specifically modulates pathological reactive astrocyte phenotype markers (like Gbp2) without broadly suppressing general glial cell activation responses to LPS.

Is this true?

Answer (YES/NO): YES